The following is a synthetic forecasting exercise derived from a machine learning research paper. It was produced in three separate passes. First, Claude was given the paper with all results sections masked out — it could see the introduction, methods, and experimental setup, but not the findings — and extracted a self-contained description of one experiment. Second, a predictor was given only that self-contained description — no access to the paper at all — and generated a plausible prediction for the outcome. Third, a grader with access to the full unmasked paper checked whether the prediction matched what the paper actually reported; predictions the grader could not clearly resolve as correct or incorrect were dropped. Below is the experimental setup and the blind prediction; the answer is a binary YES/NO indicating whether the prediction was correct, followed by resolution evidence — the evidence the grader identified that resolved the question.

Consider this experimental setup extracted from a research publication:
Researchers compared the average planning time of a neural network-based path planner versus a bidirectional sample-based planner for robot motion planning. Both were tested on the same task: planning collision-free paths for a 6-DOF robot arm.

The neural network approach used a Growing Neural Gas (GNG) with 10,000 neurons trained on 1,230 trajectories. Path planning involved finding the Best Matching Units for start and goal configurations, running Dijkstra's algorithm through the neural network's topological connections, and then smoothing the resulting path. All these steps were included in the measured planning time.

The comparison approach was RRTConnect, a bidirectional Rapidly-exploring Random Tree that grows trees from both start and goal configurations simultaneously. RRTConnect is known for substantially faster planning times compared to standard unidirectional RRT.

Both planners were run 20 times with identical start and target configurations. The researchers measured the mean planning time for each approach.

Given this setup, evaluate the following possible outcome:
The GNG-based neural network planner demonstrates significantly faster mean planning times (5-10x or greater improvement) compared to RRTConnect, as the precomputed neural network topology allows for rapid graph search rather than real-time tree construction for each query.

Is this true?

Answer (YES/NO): NO